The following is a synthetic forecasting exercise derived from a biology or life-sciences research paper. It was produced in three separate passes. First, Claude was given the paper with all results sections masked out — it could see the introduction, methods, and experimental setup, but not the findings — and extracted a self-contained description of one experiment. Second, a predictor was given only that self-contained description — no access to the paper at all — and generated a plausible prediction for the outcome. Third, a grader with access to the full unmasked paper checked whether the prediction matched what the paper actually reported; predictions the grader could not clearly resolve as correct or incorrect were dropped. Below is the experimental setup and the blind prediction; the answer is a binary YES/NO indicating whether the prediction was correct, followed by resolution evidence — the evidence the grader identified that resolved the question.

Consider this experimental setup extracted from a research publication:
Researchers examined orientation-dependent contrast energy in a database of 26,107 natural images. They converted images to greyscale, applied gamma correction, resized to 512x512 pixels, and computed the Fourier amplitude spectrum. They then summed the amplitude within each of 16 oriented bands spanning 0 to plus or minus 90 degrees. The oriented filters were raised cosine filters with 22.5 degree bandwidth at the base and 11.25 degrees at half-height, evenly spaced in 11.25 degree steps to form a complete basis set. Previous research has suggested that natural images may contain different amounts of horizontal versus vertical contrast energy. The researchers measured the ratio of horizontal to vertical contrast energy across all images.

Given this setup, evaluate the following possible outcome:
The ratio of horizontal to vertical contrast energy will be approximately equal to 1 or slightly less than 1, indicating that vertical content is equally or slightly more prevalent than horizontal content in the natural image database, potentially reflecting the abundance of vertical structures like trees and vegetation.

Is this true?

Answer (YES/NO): NO